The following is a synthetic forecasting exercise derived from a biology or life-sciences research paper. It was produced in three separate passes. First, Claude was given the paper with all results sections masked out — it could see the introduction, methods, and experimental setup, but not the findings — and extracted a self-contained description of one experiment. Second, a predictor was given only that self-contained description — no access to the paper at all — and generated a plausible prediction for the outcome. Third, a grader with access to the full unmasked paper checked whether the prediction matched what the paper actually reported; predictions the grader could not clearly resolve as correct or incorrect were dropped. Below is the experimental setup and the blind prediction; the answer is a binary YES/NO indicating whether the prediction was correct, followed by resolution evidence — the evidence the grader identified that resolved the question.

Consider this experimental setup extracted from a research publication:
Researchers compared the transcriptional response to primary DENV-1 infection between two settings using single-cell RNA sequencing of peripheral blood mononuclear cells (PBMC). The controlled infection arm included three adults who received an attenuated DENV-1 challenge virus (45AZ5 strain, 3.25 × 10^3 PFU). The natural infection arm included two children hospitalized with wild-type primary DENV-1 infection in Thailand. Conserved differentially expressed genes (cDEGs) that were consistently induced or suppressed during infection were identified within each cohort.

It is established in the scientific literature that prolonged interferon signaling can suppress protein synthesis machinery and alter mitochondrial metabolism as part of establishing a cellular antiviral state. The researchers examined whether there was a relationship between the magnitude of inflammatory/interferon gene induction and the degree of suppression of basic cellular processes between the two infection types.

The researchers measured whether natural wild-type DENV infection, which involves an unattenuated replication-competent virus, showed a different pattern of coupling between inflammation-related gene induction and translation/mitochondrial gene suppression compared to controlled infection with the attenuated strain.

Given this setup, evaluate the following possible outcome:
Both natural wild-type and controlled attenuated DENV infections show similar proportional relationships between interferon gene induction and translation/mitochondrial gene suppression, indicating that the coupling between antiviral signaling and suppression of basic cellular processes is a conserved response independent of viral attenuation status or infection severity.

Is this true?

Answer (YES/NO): NO